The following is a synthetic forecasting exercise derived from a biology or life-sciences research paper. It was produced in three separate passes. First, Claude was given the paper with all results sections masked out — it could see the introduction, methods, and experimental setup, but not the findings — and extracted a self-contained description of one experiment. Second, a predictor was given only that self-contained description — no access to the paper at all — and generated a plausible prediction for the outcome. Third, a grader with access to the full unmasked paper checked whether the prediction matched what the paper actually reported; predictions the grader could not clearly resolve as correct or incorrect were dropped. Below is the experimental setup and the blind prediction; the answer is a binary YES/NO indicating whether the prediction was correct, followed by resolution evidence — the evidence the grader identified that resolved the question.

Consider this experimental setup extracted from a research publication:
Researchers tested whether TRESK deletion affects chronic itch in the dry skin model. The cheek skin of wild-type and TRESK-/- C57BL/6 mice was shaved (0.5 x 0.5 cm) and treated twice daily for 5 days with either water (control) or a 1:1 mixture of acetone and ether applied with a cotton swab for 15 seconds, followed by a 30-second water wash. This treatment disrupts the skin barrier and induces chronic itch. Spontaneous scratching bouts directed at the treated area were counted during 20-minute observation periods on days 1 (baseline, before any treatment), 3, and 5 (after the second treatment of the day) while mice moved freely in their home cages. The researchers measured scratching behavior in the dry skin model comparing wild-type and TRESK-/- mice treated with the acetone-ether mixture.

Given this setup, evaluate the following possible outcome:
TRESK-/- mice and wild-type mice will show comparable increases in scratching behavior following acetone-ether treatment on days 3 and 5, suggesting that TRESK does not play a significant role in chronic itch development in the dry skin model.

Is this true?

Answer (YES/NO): NO